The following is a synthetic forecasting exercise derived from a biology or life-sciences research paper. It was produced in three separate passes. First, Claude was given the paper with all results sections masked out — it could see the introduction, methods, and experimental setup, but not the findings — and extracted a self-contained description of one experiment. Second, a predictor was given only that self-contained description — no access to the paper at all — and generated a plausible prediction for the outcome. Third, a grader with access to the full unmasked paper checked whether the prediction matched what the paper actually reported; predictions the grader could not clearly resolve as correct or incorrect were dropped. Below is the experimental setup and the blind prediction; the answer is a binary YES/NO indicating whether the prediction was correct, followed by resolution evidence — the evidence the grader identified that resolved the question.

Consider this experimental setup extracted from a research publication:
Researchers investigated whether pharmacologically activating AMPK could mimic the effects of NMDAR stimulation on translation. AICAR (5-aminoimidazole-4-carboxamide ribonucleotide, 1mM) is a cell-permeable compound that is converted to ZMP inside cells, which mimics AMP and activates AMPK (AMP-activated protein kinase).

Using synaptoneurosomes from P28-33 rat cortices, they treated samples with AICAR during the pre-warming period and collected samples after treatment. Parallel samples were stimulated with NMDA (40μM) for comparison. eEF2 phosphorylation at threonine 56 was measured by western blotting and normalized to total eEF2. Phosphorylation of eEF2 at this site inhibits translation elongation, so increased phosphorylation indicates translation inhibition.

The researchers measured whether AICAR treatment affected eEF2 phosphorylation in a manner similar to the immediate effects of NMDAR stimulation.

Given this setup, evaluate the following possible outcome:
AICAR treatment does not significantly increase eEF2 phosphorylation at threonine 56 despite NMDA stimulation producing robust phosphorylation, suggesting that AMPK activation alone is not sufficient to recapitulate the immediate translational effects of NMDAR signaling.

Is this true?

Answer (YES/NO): NO